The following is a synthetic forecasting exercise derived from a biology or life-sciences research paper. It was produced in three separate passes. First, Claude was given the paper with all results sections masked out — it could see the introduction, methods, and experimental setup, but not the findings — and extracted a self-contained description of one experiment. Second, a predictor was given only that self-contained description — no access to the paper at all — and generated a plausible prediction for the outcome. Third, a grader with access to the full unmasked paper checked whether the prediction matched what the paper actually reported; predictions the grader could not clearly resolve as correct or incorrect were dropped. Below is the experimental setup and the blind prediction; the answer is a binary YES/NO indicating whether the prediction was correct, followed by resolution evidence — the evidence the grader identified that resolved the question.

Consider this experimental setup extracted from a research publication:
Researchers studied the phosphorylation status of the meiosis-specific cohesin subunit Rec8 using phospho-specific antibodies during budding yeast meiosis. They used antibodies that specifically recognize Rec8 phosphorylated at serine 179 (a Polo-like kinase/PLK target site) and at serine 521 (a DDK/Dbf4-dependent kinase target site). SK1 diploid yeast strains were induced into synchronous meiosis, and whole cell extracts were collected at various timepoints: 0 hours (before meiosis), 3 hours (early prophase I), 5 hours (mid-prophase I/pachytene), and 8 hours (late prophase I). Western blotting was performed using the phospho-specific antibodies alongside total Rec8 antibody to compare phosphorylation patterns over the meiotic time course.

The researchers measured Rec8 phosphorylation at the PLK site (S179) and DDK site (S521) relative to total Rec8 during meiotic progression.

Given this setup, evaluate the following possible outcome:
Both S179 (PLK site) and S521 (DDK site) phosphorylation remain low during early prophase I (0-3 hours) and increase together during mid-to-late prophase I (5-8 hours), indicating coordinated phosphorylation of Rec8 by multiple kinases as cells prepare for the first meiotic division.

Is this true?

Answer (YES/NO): NO